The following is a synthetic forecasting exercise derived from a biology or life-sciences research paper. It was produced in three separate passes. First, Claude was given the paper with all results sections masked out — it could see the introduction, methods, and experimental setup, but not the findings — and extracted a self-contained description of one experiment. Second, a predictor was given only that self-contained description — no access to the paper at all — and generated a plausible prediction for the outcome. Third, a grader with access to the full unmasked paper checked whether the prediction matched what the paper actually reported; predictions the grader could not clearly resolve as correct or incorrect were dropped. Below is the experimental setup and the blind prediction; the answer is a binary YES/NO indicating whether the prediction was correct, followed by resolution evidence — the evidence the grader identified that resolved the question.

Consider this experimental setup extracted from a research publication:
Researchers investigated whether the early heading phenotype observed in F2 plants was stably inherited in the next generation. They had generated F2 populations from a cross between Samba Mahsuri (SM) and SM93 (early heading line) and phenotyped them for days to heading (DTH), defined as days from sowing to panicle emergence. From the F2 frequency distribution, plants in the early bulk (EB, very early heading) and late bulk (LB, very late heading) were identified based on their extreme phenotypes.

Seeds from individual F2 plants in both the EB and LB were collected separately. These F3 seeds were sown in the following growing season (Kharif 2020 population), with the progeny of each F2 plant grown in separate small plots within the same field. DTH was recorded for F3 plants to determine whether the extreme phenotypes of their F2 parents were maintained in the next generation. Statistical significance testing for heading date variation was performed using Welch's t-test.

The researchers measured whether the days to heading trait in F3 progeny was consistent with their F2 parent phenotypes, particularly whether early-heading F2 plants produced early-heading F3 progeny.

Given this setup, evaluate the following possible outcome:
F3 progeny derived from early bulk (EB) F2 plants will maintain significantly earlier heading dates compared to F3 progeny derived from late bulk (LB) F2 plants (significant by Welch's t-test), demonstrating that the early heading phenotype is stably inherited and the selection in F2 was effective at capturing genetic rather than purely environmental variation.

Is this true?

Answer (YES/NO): YES